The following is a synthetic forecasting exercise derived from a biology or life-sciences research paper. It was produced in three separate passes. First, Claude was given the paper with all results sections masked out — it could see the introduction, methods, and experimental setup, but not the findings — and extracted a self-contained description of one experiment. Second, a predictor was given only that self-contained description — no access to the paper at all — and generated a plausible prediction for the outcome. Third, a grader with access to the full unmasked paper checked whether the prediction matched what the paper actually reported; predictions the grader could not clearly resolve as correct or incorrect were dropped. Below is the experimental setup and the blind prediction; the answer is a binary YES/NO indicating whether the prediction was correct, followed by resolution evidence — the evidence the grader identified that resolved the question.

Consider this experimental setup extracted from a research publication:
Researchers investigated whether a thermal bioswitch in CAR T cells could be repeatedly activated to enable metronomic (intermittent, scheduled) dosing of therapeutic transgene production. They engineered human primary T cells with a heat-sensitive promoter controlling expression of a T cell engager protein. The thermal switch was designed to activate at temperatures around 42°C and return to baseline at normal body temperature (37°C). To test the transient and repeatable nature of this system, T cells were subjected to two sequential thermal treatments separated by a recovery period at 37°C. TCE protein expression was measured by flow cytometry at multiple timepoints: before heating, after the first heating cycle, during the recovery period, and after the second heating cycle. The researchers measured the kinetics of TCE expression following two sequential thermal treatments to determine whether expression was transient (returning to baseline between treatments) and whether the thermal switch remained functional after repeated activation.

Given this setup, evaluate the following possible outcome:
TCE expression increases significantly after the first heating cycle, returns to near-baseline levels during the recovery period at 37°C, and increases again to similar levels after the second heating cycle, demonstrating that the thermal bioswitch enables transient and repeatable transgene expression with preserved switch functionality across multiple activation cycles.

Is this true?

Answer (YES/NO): YES